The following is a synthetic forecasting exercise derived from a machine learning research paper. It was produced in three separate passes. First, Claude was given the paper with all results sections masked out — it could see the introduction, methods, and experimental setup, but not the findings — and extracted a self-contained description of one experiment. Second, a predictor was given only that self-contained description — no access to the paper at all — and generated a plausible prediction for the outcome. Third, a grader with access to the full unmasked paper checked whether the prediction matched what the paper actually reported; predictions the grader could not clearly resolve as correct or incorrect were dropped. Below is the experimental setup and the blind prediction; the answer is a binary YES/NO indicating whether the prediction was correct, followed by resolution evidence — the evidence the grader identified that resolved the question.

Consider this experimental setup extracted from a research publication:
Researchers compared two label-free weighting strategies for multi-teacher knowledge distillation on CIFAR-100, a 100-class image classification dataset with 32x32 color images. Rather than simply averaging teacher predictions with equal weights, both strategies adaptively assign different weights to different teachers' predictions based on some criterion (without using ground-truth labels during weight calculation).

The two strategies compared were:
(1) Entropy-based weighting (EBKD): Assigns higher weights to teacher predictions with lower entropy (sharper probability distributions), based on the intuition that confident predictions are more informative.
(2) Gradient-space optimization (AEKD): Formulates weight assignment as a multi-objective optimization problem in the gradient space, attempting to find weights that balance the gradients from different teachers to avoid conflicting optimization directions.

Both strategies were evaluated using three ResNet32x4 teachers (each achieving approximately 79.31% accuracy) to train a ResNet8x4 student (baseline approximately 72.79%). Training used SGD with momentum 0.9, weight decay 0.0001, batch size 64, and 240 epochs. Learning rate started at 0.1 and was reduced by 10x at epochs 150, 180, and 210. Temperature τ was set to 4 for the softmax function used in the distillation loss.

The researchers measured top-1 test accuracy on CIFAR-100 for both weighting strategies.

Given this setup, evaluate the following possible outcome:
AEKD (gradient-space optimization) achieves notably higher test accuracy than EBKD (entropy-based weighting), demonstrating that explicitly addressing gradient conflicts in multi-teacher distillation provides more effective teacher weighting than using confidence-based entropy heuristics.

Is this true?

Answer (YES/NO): NO